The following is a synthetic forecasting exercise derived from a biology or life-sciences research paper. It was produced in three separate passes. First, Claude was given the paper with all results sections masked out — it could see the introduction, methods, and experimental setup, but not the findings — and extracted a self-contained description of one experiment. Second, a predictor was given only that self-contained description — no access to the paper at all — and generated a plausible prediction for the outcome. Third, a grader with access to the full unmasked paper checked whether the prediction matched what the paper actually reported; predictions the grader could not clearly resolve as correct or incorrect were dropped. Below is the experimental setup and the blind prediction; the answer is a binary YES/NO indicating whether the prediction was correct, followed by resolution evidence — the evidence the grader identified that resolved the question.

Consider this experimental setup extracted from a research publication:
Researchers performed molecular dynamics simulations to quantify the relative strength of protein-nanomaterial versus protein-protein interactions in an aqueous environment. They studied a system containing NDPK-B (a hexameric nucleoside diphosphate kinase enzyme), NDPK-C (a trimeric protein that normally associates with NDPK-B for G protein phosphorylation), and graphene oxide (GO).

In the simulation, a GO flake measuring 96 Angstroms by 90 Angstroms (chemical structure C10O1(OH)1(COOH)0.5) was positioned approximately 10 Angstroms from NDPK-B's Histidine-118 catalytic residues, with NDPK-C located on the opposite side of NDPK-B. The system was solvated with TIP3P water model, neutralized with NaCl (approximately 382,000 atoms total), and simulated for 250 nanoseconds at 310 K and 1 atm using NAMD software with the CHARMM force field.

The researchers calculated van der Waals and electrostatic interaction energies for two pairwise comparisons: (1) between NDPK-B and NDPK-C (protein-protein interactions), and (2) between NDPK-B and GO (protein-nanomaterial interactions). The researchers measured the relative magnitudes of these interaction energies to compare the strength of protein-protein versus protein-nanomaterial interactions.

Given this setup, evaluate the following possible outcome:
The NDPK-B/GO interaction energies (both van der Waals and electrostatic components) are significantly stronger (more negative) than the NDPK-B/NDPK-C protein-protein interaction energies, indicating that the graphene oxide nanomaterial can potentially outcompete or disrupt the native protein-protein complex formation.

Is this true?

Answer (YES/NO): NO